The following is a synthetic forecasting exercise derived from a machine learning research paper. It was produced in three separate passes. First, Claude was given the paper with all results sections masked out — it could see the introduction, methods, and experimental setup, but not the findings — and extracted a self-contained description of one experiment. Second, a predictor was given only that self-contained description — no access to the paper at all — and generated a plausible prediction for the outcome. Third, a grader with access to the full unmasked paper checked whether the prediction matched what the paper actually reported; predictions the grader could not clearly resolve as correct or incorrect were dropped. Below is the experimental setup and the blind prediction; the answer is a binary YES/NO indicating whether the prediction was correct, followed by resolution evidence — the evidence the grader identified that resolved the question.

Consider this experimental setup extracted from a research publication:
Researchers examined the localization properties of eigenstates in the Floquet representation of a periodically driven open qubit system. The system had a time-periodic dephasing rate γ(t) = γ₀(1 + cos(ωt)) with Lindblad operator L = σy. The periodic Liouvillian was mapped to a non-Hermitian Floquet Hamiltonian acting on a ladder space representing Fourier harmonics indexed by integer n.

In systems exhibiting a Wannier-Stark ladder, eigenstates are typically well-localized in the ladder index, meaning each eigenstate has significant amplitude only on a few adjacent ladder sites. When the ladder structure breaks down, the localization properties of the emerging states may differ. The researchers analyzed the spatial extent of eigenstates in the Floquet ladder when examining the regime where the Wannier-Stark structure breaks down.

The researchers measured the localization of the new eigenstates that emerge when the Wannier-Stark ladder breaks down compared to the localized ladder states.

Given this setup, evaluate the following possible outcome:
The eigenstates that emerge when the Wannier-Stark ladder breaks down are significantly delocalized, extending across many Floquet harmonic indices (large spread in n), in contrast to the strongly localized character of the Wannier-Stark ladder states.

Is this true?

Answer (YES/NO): NO